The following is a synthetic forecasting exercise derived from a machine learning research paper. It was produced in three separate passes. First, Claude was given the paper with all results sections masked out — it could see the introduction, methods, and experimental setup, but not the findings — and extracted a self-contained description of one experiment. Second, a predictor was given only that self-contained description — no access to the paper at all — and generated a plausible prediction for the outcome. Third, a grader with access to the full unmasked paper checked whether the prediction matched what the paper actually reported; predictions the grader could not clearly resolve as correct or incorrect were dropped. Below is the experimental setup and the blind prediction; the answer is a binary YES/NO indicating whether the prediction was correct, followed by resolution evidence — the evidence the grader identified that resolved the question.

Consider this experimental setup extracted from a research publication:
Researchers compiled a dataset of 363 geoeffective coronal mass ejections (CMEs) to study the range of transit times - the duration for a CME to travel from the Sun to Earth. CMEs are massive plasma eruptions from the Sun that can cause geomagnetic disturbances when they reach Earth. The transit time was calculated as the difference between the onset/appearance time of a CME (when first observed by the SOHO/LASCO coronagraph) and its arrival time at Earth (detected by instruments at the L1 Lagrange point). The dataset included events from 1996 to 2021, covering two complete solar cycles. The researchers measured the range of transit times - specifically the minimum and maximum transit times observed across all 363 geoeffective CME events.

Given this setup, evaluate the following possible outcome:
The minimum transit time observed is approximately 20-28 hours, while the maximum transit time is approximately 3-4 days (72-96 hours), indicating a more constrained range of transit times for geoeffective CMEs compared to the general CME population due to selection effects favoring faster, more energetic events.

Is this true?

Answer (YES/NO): NO